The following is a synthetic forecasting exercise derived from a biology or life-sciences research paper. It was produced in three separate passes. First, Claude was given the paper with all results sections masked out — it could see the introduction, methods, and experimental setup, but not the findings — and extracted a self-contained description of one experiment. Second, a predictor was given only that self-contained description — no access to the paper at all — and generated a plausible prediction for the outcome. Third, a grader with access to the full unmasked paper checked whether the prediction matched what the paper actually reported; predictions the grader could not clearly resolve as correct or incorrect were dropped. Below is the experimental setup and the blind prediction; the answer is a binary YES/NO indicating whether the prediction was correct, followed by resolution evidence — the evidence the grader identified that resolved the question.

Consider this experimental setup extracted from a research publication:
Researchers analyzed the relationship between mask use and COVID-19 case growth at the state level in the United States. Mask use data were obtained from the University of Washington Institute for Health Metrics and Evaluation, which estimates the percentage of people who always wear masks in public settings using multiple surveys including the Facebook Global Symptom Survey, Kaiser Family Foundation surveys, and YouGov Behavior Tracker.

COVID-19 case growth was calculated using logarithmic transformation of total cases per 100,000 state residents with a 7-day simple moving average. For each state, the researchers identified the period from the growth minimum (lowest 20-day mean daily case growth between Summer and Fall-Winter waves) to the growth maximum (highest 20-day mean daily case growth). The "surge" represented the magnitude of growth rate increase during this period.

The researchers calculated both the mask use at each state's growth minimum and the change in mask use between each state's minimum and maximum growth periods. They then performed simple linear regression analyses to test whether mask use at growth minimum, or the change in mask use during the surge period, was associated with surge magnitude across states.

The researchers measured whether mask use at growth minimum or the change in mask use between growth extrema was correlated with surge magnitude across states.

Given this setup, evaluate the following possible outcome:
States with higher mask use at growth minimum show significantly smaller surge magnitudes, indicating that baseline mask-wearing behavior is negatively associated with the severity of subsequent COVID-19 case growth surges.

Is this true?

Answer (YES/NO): NO